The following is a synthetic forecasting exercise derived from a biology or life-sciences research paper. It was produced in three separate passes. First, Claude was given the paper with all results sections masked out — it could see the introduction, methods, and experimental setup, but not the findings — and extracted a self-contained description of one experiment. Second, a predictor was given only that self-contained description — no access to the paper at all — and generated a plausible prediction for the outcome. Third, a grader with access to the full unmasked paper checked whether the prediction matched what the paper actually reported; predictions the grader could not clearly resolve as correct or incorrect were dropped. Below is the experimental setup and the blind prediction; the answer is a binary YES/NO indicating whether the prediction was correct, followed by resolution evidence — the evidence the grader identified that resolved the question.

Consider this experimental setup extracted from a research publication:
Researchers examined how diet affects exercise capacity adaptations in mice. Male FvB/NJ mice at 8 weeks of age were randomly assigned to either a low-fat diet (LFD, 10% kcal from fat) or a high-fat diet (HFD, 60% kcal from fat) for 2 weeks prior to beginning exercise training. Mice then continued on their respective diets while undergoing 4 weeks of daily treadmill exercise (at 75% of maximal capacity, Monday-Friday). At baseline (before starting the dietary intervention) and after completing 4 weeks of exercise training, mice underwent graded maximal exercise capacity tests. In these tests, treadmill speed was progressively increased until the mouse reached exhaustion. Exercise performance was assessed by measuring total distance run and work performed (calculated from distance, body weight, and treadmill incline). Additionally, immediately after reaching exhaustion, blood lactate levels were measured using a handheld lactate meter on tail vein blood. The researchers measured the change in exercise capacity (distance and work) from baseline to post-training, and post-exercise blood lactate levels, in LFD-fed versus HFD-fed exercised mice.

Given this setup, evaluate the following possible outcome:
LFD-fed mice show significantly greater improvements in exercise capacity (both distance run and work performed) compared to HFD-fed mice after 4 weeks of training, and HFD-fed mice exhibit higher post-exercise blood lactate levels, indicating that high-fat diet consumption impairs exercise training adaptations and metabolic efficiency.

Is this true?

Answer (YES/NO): NO